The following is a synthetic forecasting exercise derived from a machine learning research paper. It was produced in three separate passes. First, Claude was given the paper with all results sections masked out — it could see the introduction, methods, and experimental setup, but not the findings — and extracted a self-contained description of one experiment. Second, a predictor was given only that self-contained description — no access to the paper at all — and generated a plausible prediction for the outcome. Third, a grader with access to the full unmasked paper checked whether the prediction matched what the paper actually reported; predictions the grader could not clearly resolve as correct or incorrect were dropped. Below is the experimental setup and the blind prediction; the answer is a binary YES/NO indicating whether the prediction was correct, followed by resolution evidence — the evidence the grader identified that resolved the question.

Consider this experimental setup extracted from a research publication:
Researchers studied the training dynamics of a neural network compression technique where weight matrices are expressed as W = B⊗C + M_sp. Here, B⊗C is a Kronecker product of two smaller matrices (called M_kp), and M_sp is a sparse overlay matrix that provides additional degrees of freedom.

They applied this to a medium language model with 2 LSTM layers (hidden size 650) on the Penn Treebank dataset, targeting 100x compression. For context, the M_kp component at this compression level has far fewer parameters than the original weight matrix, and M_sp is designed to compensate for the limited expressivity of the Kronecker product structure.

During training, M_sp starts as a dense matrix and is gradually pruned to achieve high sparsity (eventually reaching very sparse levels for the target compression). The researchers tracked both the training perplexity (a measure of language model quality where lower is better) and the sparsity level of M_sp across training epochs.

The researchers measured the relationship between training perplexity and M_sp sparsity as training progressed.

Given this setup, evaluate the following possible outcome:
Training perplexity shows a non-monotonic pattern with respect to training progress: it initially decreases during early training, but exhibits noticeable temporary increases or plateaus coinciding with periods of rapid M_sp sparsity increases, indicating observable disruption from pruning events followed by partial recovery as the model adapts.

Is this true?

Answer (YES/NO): NO